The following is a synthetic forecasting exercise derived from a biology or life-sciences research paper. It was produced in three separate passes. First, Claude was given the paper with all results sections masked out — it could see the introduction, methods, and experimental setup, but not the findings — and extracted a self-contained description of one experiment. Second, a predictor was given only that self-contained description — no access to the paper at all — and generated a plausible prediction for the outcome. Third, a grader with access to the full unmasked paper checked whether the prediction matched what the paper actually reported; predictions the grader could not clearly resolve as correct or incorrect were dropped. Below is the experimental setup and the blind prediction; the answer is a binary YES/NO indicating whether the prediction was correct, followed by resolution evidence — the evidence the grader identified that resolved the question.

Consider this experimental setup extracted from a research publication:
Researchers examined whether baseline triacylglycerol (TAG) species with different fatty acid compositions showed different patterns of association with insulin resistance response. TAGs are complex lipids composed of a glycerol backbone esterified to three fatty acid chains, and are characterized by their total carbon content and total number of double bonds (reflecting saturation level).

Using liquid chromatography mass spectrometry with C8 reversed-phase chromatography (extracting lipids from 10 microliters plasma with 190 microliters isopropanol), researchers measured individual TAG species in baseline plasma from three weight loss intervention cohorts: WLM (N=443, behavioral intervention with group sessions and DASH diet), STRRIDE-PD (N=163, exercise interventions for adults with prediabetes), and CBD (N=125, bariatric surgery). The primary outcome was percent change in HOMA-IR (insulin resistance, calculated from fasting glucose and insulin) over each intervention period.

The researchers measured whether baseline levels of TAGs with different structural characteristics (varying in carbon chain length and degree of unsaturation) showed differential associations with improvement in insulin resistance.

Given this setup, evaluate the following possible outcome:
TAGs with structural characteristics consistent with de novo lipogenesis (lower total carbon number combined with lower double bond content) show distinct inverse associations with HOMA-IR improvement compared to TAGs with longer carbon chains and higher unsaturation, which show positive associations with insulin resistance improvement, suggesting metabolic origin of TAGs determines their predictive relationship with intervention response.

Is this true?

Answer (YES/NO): NO